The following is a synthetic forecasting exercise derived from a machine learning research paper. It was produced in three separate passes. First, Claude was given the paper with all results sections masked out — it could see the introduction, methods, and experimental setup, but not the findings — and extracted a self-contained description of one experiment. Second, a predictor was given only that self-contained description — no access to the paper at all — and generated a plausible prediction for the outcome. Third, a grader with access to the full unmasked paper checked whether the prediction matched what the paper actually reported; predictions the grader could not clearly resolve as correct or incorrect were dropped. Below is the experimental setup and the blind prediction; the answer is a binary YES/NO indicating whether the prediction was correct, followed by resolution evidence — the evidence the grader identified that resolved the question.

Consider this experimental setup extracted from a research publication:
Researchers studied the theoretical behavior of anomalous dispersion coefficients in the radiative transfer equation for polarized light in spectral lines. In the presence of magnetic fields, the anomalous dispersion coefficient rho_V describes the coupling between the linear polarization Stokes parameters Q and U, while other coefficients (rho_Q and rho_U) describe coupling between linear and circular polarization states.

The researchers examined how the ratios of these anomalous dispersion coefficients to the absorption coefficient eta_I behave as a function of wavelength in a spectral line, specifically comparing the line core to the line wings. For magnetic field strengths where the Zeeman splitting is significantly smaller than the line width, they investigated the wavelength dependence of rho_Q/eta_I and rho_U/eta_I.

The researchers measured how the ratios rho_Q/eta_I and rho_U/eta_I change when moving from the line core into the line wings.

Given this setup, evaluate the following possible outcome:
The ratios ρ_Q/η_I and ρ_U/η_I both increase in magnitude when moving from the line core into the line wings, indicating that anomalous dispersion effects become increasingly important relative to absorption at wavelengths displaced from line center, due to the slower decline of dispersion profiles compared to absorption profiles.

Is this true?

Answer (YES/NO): NO